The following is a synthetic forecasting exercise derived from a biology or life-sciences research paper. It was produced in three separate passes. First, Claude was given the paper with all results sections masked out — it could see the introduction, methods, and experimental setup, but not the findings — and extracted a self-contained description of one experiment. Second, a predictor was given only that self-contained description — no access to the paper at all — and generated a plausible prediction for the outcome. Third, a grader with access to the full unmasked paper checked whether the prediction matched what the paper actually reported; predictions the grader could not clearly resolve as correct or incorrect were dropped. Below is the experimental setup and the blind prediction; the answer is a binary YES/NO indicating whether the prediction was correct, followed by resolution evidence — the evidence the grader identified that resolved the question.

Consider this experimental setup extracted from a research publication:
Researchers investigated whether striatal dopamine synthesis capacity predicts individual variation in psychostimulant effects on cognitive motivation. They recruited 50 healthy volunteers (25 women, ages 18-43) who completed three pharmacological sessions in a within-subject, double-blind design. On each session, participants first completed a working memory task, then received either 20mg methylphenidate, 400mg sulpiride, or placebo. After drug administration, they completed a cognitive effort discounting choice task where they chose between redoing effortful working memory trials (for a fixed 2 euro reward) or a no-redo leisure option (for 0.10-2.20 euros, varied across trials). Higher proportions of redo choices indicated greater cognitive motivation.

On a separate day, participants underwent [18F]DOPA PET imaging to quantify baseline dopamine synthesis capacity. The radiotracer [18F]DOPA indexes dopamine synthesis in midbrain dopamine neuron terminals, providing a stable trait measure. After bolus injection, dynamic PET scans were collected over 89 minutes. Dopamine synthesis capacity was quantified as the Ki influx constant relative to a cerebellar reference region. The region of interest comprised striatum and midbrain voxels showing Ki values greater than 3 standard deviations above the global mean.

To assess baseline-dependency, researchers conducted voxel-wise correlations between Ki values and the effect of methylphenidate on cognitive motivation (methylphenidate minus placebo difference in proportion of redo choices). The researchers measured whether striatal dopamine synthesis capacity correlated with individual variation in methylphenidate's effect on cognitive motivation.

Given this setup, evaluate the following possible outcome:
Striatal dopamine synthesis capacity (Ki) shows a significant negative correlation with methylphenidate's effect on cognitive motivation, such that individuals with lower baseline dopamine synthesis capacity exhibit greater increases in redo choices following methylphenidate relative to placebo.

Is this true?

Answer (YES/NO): NO